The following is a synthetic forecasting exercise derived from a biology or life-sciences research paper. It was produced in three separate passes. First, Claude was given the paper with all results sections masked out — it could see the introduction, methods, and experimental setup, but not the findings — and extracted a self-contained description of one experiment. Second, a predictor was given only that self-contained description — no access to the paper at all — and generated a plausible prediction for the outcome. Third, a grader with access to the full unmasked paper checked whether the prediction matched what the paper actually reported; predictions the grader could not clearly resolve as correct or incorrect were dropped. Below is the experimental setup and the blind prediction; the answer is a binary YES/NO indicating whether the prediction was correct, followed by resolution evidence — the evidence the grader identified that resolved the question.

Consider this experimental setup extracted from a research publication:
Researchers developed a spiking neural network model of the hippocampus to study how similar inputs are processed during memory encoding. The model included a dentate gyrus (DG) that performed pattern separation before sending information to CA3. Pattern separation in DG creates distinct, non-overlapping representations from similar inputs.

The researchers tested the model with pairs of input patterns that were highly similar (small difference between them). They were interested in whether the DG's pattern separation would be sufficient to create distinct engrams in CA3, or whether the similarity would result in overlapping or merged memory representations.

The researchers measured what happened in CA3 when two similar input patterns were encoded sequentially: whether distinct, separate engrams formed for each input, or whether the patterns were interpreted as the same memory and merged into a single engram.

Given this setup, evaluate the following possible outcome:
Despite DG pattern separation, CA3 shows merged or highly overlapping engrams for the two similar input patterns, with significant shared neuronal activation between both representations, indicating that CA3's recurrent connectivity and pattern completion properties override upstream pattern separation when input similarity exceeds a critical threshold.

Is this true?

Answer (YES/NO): NO